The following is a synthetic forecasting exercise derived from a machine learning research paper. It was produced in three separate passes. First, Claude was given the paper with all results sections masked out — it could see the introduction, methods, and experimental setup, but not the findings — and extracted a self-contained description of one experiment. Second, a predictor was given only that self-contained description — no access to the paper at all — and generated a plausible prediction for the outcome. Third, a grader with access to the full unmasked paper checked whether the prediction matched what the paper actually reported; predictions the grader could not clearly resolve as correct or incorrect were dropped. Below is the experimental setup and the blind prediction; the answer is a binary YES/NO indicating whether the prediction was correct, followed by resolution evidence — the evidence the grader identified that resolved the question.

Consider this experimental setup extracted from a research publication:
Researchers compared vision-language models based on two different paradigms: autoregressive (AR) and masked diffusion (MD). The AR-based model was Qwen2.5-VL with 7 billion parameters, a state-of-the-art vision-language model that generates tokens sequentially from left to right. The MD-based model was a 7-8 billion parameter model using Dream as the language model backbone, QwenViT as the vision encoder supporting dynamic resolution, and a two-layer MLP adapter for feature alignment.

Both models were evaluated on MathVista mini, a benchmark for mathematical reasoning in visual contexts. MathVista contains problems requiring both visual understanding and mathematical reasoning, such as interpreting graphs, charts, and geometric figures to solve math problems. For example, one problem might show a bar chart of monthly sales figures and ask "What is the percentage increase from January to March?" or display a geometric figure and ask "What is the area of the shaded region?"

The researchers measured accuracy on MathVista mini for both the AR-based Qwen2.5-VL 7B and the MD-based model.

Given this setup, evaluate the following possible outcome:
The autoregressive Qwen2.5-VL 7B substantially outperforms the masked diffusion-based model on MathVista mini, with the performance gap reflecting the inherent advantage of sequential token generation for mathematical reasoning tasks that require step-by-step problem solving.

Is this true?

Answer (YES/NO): NO